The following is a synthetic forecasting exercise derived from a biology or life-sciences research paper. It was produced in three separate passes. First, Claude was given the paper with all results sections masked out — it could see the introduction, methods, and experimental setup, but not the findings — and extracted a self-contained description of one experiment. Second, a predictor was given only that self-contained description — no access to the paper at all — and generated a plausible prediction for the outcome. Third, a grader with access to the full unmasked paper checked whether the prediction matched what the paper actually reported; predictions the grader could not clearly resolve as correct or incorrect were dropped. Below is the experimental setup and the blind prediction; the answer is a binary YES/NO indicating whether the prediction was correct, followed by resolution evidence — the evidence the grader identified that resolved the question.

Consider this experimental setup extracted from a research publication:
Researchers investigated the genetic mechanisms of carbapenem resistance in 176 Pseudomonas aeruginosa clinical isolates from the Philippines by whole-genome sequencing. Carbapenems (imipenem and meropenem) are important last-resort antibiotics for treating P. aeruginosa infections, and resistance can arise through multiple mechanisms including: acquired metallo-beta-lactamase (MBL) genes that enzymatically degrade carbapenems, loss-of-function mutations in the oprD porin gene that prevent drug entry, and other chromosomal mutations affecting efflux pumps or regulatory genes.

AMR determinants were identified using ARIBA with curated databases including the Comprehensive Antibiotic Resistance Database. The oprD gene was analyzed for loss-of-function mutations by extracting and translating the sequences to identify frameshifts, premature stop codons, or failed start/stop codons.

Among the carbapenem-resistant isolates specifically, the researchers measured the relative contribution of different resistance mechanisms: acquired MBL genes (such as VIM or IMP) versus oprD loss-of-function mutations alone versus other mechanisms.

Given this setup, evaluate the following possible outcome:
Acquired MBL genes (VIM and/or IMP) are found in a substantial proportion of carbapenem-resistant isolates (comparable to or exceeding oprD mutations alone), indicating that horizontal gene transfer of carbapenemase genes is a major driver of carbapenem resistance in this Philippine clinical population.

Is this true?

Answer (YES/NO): YES